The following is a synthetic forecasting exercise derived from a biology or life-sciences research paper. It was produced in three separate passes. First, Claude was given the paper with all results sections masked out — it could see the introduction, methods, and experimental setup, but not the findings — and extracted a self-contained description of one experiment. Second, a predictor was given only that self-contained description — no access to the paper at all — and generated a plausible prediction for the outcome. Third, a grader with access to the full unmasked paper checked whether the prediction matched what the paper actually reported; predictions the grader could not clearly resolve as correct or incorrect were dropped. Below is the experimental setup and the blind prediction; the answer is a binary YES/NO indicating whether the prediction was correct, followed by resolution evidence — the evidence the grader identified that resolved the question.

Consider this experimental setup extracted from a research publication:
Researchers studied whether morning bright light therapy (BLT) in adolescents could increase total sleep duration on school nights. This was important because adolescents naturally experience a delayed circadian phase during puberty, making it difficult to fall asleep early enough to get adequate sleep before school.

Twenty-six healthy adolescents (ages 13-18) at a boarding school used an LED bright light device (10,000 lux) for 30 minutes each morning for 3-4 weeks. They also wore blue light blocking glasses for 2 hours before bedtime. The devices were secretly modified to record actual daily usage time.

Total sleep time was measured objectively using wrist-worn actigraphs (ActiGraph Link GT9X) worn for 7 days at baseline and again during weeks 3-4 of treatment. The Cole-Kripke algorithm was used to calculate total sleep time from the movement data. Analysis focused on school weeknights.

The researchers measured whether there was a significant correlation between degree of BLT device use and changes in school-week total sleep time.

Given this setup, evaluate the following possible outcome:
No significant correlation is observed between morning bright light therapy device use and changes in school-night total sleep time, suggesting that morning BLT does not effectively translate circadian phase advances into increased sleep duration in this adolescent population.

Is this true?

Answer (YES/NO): YES